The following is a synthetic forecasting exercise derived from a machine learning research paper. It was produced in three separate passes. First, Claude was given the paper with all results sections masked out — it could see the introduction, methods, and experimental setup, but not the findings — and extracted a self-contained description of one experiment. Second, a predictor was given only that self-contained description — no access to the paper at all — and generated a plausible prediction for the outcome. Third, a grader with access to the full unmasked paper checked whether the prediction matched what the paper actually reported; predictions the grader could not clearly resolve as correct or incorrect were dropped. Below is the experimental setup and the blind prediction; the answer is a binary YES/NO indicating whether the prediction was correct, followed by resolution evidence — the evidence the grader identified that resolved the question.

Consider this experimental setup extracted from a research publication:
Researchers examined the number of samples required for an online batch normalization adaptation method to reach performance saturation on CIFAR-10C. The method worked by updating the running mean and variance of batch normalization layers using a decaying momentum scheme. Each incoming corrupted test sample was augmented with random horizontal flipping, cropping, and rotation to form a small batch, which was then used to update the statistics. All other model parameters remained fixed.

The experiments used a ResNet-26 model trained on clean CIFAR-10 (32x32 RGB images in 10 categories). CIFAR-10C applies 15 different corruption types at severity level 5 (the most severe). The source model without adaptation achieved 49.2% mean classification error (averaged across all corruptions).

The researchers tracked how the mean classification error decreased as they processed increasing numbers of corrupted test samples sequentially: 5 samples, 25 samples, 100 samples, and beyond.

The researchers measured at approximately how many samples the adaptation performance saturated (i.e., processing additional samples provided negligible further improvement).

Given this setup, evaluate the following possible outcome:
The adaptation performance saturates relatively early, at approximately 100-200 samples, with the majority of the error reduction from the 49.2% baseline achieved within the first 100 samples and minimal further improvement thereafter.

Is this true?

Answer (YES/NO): YES